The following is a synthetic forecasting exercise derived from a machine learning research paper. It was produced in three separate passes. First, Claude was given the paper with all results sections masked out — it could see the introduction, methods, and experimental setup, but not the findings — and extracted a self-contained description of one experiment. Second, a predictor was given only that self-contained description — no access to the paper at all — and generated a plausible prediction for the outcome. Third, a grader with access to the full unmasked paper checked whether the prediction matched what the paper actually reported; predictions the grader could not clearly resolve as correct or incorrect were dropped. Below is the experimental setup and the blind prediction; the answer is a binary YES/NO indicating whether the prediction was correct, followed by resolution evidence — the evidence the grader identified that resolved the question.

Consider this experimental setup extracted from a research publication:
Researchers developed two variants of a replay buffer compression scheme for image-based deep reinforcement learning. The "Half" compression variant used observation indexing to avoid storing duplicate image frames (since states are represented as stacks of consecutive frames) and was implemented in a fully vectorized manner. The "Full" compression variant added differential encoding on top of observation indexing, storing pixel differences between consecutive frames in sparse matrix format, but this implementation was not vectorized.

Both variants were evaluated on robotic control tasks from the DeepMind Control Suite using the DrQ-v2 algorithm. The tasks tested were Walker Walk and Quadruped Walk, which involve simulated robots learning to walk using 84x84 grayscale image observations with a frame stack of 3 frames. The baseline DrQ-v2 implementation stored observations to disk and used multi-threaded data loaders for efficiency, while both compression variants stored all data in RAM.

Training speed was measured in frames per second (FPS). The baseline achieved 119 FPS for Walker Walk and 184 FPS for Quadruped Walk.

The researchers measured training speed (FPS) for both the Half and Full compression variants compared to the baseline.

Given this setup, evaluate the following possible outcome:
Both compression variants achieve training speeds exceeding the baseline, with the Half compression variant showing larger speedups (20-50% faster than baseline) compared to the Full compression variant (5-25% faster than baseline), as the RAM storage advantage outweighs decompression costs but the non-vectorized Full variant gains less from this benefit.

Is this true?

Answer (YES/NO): NO